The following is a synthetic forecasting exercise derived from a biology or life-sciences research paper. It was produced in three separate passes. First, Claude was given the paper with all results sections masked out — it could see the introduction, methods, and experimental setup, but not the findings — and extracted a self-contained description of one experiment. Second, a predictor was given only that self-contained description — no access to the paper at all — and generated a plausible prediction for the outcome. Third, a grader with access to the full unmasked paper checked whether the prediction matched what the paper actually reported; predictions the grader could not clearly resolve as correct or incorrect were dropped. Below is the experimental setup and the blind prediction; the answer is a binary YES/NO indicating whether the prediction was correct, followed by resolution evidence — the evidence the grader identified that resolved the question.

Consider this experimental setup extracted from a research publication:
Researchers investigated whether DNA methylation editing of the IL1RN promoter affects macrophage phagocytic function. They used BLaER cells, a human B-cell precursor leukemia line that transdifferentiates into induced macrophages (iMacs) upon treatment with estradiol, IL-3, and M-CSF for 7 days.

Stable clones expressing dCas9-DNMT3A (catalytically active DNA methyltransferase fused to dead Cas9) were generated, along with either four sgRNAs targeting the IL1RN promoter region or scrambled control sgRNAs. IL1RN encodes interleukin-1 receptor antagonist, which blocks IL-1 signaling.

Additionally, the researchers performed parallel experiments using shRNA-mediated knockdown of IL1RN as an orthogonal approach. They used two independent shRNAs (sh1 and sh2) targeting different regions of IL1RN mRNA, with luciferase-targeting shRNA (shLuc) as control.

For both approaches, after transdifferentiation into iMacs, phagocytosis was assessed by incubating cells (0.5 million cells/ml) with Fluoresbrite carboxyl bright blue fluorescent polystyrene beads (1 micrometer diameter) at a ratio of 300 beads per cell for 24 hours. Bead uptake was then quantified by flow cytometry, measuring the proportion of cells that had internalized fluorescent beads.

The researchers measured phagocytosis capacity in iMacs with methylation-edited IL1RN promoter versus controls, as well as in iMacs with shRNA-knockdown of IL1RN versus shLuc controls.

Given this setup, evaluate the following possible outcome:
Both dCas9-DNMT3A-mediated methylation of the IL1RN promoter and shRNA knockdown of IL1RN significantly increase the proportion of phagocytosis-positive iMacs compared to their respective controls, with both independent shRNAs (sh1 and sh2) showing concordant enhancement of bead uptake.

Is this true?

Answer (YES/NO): YES